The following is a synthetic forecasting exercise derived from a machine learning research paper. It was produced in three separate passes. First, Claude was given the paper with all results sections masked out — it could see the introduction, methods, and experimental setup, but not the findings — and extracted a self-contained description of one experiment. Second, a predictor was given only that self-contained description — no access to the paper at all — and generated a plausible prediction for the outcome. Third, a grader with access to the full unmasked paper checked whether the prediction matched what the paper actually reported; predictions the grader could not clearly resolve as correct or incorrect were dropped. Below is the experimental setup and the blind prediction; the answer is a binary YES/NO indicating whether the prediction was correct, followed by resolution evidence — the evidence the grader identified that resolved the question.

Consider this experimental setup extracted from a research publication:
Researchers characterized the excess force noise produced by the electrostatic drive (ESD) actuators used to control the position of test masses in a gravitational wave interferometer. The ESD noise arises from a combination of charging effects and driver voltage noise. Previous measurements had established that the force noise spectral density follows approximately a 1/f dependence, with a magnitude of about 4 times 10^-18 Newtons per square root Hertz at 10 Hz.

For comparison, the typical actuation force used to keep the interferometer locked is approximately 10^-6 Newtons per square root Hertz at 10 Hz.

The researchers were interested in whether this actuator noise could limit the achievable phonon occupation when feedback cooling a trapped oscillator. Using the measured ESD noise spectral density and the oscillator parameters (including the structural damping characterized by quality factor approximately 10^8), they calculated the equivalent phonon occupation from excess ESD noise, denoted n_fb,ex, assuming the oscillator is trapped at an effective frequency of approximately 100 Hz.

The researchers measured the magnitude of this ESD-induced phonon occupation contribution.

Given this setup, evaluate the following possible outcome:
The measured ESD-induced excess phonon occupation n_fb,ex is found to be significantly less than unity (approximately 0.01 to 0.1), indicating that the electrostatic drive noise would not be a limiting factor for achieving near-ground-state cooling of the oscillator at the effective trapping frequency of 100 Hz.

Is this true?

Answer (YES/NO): NO